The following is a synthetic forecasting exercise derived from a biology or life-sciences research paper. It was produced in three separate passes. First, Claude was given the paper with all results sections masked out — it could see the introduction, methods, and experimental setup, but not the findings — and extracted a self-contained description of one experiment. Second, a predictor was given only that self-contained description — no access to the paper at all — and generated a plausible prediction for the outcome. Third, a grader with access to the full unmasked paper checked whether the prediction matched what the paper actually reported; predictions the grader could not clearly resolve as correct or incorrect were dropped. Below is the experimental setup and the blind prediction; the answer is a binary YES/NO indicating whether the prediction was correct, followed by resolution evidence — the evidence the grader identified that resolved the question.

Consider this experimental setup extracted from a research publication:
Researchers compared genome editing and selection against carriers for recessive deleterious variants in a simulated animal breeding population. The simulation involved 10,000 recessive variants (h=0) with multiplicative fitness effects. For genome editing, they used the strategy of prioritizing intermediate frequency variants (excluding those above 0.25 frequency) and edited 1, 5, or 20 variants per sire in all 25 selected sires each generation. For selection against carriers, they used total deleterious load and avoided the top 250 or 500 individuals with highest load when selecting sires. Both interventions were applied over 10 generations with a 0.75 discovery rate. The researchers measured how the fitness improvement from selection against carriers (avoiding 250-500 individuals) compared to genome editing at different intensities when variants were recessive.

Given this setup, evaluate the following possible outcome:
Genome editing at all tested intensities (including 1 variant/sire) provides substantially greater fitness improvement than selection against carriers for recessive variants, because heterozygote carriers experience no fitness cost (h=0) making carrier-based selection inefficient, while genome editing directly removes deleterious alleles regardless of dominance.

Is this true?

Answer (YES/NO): NO